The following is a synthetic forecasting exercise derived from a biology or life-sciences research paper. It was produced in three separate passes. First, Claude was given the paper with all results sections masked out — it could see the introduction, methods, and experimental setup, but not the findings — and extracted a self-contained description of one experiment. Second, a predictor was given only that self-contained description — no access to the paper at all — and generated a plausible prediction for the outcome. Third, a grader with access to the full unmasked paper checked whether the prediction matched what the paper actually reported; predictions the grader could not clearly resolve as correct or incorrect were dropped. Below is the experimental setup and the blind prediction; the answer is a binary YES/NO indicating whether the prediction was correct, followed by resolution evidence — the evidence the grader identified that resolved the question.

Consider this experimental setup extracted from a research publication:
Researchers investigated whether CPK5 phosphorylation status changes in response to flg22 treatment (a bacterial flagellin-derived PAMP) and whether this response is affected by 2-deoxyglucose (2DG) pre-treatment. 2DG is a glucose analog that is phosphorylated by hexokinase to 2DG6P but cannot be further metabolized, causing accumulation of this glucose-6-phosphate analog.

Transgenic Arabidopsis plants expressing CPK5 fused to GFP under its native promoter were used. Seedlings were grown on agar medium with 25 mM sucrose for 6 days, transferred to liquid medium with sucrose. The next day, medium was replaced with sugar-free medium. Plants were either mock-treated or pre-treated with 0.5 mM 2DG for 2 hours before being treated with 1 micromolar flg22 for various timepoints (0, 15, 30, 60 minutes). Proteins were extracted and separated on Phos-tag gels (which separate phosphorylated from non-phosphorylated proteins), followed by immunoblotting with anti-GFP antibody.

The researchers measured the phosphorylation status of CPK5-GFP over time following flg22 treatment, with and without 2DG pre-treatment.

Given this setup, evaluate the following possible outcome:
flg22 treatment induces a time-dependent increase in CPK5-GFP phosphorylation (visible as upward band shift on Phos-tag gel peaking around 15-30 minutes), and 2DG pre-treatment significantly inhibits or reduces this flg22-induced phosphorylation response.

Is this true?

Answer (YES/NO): NO